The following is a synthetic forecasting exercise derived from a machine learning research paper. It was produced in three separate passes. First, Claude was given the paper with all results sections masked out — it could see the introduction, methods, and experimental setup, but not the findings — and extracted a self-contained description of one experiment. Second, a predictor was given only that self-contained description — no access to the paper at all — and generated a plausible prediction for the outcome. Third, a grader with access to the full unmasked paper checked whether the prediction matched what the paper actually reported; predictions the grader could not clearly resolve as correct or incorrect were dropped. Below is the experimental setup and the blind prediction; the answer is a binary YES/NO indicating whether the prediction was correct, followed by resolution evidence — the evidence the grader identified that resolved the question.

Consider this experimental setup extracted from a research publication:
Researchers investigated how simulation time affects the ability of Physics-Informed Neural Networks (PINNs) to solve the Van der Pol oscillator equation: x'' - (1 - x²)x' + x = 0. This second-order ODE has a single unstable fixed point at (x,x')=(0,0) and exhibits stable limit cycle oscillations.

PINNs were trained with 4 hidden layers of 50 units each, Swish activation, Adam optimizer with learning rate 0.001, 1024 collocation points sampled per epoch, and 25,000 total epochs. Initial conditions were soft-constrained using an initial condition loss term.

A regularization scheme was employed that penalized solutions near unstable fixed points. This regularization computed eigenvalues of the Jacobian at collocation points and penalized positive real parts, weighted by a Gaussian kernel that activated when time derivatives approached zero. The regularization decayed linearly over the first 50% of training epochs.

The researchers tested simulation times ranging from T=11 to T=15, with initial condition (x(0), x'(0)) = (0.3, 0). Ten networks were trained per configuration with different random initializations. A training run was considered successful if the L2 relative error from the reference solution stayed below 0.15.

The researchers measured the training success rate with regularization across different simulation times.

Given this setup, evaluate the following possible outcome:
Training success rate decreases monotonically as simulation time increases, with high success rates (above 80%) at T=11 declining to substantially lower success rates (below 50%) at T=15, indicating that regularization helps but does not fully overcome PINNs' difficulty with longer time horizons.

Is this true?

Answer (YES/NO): NO